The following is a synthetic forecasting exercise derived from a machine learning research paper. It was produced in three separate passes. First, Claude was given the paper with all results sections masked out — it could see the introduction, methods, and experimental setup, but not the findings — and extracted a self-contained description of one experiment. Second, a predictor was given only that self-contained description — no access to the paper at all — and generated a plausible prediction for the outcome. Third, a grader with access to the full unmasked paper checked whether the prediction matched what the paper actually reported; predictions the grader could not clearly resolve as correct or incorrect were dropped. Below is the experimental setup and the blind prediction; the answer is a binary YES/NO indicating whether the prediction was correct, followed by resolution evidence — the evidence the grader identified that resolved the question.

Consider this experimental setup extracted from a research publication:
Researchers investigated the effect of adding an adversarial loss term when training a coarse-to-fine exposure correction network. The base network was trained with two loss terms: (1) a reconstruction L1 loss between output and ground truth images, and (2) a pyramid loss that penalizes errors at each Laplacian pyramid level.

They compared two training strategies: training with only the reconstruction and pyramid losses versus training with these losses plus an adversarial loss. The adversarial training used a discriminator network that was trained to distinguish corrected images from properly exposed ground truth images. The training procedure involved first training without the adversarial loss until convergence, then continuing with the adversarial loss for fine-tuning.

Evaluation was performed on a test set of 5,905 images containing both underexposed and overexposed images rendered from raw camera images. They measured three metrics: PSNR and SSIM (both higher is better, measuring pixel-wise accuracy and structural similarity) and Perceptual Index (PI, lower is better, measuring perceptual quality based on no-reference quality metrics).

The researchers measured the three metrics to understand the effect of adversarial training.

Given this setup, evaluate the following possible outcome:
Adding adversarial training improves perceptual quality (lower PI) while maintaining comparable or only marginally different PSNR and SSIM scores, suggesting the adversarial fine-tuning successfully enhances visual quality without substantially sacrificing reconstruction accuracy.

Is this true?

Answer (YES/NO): NO